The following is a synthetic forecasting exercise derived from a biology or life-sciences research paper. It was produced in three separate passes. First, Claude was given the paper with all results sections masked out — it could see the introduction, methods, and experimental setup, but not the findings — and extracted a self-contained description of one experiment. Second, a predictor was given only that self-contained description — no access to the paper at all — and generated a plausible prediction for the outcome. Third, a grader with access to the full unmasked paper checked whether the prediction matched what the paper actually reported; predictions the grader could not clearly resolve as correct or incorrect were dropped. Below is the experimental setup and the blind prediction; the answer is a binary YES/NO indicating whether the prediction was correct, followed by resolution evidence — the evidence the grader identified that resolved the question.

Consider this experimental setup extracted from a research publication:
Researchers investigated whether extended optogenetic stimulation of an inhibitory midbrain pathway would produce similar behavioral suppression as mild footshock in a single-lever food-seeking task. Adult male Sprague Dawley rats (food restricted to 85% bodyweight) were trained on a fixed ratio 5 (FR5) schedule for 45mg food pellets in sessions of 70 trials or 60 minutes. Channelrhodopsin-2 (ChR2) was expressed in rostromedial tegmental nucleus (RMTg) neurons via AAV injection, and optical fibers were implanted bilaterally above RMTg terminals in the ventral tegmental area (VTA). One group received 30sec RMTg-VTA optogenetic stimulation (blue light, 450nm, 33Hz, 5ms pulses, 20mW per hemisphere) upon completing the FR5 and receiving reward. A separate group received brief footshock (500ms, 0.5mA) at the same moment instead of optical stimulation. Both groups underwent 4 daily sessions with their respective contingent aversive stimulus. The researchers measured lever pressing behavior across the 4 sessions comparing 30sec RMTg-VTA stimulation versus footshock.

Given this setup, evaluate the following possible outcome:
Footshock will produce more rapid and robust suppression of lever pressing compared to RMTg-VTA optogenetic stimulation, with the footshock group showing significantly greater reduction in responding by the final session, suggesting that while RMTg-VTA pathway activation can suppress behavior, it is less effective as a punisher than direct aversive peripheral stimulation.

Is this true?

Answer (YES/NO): YES